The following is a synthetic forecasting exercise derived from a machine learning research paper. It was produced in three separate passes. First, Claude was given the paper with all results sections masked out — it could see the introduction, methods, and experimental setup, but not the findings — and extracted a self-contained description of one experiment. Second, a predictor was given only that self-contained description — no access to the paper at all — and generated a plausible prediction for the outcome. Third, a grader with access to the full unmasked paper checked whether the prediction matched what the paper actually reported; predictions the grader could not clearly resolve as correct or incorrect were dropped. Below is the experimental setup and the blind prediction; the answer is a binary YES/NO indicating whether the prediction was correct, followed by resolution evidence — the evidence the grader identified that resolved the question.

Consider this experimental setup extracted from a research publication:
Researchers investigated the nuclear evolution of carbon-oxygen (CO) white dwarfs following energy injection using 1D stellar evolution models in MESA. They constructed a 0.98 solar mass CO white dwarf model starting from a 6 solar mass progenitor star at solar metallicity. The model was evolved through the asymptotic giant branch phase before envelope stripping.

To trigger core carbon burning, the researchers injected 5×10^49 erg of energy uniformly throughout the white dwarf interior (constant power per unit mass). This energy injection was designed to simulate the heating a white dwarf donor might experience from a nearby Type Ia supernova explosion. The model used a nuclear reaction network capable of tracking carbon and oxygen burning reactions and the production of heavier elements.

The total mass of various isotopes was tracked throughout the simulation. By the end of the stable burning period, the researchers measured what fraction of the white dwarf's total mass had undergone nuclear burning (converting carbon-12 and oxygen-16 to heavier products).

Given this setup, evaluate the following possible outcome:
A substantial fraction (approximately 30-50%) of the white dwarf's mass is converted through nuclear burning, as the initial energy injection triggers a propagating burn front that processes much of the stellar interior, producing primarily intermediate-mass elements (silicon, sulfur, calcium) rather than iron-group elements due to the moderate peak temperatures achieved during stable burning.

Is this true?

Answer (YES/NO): NO